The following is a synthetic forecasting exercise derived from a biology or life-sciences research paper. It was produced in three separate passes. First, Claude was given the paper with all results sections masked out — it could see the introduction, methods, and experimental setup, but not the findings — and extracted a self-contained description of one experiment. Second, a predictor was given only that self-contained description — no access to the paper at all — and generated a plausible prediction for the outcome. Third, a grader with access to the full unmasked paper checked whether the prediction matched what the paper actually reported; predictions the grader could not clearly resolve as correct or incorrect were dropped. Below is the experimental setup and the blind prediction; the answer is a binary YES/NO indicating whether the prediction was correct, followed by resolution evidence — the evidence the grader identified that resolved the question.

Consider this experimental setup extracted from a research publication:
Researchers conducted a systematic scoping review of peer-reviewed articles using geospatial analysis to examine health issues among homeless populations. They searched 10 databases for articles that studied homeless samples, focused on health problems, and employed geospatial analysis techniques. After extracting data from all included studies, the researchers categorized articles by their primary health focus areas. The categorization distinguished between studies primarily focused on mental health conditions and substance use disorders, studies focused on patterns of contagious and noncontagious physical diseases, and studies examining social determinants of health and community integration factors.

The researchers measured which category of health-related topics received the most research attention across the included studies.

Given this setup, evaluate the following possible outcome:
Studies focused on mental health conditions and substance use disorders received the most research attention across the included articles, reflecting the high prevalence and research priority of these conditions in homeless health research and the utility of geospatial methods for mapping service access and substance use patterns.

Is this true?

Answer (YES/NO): NO